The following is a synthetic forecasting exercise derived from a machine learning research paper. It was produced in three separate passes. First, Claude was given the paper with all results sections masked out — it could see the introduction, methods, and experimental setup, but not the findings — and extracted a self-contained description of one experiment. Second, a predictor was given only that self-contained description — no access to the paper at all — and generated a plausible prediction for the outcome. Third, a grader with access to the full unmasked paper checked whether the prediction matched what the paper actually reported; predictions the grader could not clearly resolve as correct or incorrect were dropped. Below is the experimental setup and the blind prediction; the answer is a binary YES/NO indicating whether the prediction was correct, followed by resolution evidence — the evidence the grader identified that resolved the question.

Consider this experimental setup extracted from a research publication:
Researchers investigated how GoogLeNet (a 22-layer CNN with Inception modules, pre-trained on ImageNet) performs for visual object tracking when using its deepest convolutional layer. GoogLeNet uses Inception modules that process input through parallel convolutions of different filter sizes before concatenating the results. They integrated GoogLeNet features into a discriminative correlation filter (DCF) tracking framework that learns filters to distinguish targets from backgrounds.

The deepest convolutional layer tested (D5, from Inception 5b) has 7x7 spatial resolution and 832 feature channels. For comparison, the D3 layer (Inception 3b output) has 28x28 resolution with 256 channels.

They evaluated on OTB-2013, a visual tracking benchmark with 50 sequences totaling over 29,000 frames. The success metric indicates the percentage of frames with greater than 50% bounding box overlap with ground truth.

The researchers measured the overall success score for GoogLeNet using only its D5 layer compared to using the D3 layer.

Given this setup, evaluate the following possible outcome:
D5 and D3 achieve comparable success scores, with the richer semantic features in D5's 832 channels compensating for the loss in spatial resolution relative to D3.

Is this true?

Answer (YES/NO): NO